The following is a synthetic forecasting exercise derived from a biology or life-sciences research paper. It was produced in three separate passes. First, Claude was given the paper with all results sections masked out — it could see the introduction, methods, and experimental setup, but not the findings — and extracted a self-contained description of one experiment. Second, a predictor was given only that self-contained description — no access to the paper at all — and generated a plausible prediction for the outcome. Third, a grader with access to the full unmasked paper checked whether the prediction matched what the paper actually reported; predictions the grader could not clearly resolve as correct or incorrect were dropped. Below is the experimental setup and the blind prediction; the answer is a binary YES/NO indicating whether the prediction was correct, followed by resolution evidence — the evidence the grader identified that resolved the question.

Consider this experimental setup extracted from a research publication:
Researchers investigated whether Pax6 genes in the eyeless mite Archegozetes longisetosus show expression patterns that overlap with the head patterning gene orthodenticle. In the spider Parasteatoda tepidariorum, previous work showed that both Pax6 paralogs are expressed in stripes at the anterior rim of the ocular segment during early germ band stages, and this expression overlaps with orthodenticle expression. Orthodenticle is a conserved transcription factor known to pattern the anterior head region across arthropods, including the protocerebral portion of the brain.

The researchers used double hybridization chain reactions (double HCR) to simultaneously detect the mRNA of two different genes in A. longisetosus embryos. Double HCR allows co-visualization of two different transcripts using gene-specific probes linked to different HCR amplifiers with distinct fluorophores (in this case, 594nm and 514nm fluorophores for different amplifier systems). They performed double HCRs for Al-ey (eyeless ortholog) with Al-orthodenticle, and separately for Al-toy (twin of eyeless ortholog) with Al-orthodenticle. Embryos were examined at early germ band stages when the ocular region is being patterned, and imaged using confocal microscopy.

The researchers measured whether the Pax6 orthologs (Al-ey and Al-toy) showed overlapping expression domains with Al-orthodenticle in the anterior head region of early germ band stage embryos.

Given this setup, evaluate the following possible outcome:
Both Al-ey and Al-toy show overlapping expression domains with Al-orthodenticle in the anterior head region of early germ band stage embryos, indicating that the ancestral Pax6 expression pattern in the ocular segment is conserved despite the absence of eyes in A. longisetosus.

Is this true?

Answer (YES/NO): YES